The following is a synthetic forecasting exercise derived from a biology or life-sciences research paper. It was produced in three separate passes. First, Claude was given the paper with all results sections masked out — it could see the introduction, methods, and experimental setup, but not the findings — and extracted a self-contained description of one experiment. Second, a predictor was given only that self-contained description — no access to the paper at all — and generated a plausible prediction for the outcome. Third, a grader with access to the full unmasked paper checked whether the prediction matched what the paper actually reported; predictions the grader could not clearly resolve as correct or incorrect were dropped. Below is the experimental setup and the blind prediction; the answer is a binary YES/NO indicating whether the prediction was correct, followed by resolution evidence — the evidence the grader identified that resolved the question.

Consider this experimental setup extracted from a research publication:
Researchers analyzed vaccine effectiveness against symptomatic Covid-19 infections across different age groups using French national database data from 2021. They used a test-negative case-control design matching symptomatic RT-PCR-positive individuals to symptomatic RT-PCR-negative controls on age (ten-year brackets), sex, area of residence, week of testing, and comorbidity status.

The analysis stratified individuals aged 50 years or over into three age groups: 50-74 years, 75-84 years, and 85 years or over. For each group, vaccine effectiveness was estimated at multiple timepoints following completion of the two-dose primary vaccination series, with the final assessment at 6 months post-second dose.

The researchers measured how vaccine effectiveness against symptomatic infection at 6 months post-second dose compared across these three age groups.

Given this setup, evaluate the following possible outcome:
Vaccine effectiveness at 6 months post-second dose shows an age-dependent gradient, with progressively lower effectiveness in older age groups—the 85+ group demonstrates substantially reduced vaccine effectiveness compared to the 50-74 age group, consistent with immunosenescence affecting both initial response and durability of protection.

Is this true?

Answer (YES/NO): NO